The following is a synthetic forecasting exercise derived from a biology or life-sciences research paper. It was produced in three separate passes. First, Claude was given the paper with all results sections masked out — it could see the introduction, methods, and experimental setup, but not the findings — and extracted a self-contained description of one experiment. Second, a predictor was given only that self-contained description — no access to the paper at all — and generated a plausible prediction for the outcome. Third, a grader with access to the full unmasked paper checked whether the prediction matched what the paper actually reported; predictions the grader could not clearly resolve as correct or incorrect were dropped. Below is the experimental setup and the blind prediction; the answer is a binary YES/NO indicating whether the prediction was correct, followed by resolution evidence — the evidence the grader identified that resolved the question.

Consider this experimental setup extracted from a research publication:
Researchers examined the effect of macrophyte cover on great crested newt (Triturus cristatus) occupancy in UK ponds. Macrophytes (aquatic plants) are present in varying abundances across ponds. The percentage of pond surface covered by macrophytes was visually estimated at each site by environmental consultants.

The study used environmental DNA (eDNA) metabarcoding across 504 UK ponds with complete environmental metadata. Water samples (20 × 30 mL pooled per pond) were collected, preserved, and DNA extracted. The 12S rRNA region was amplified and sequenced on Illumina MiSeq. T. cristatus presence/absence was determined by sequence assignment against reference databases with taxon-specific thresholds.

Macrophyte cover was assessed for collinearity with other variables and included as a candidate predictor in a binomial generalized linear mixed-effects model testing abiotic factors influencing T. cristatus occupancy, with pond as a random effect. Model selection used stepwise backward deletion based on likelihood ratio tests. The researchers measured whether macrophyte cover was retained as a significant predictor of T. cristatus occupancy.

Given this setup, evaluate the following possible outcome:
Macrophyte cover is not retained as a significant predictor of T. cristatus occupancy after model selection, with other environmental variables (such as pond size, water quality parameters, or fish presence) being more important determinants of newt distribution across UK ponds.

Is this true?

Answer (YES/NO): YES